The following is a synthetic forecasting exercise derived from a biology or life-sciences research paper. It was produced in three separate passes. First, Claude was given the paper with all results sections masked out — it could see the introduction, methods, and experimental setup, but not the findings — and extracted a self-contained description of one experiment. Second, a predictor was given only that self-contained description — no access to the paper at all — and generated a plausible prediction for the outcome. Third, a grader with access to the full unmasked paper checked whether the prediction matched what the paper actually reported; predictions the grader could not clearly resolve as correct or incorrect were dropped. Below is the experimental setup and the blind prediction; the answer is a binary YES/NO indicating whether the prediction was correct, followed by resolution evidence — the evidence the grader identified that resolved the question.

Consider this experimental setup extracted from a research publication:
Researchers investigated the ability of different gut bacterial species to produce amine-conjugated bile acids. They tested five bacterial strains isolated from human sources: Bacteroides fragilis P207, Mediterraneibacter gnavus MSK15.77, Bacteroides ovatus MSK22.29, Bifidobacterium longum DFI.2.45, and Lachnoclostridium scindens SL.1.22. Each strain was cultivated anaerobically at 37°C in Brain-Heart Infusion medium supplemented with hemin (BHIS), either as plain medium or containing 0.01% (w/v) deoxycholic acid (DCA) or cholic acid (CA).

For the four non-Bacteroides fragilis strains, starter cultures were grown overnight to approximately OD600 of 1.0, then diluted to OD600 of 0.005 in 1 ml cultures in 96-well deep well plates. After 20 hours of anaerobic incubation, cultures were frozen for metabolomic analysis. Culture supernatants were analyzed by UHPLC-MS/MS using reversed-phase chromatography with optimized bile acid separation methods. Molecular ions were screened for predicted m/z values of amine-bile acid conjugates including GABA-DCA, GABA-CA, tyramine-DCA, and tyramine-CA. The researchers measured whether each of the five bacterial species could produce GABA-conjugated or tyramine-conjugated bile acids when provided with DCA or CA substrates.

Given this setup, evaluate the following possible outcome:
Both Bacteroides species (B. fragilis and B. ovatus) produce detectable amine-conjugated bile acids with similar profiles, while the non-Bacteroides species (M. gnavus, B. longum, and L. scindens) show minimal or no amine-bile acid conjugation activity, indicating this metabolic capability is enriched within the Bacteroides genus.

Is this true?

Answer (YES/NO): NO